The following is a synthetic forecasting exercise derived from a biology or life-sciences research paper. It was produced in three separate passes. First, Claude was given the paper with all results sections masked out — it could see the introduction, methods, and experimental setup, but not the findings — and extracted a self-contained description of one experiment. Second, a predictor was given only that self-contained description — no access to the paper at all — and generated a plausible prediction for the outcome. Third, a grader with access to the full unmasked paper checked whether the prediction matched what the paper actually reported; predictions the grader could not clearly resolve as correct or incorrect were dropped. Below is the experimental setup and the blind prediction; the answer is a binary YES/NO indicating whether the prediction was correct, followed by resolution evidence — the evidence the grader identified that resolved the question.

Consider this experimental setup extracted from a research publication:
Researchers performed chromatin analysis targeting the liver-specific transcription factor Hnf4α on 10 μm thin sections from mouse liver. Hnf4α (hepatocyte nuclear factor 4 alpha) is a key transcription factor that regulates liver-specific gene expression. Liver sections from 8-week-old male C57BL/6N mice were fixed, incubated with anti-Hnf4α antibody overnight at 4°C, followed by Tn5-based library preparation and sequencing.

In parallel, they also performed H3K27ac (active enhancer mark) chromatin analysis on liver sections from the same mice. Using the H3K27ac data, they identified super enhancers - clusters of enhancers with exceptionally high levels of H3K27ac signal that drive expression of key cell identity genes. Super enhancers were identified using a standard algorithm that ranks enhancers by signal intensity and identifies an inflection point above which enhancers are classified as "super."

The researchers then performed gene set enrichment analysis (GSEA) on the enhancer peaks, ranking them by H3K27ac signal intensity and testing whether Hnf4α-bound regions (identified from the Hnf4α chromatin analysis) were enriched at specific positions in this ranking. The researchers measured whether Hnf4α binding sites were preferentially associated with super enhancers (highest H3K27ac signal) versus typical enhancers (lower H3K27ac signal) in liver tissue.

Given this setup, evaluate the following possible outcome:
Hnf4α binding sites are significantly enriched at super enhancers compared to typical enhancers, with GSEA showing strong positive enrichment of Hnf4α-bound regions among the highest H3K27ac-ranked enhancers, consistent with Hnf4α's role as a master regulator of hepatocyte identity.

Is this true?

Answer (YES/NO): YES